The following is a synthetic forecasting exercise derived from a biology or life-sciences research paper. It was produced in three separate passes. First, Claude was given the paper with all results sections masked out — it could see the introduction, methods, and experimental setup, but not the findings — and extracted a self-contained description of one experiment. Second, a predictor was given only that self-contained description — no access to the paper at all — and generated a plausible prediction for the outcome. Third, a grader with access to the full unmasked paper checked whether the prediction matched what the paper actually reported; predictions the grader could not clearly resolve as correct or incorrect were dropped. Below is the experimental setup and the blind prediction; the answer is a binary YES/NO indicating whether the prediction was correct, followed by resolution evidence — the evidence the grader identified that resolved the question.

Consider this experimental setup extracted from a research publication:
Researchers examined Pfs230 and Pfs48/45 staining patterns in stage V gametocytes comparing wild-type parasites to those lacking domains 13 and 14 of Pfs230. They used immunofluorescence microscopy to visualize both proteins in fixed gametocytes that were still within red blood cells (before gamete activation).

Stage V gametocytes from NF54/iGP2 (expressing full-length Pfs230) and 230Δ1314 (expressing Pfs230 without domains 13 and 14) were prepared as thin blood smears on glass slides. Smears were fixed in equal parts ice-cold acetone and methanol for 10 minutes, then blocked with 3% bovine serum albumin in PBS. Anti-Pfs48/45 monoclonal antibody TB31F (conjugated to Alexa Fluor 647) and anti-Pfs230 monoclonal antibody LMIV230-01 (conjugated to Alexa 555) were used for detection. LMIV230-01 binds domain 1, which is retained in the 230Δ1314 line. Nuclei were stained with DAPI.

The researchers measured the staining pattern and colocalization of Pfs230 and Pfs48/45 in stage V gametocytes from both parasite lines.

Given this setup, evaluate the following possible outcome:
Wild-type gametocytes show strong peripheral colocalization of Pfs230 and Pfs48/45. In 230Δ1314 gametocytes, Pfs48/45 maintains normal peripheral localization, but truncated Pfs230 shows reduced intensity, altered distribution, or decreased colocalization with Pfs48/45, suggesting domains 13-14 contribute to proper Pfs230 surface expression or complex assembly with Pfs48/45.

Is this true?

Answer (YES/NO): NO